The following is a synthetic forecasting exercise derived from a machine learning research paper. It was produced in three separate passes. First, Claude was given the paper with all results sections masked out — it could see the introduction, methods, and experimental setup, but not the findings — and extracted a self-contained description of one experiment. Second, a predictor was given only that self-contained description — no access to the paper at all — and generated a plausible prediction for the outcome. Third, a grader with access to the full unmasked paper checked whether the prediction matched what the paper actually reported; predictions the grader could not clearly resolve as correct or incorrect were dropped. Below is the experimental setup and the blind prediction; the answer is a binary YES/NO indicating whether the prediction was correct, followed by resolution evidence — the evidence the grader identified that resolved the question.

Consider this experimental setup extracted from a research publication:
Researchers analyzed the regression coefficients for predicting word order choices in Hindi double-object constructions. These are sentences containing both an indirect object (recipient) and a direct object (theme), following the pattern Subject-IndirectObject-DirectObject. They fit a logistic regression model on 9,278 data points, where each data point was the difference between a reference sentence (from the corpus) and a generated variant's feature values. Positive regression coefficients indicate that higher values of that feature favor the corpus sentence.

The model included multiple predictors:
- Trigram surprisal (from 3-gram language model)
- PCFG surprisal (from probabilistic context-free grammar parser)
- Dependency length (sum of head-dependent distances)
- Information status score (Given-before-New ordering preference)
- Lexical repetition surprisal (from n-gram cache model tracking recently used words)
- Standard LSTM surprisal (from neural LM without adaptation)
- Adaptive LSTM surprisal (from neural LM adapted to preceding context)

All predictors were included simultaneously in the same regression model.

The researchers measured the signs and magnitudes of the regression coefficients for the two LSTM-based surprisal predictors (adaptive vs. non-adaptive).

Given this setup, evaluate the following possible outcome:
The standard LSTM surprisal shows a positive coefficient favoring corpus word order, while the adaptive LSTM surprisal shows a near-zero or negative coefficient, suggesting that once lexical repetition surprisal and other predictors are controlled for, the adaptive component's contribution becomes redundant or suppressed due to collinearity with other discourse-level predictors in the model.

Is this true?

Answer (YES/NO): NO